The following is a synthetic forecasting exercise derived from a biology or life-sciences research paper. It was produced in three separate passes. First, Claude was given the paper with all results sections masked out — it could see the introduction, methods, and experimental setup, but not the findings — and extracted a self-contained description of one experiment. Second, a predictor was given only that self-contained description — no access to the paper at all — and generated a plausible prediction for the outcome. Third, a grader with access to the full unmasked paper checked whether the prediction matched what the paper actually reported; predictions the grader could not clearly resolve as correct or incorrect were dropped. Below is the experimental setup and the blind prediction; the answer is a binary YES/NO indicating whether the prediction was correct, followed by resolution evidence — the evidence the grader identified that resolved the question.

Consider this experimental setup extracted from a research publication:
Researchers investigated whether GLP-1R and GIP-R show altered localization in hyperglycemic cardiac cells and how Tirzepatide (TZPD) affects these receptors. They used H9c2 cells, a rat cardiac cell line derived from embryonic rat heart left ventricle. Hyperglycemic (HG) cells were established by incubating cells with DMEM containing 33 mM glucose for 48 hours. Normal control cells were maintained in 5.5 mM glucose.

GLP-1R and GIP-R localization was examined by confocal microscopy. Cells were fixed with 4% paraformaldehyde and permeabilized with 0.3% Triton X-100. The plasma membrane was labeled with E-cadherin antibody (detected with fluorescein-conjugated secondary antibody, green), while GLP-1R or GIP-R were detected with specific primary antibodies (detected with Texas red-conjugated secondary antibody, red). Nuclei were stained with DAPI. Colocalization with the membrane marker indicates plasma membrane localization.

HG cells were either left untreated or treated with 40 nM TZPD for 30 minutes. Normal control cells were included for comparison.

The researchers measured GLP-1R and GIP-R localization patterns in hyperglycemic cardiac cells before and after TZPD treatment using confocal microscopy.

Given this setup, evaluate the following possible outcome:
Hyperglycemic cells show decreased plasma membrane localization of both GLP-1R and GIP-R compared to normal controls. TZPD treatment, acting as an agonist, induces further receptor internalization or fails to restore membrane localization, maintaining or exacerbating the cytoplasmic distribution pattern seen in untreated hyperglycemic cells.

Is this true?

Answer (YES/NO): NO